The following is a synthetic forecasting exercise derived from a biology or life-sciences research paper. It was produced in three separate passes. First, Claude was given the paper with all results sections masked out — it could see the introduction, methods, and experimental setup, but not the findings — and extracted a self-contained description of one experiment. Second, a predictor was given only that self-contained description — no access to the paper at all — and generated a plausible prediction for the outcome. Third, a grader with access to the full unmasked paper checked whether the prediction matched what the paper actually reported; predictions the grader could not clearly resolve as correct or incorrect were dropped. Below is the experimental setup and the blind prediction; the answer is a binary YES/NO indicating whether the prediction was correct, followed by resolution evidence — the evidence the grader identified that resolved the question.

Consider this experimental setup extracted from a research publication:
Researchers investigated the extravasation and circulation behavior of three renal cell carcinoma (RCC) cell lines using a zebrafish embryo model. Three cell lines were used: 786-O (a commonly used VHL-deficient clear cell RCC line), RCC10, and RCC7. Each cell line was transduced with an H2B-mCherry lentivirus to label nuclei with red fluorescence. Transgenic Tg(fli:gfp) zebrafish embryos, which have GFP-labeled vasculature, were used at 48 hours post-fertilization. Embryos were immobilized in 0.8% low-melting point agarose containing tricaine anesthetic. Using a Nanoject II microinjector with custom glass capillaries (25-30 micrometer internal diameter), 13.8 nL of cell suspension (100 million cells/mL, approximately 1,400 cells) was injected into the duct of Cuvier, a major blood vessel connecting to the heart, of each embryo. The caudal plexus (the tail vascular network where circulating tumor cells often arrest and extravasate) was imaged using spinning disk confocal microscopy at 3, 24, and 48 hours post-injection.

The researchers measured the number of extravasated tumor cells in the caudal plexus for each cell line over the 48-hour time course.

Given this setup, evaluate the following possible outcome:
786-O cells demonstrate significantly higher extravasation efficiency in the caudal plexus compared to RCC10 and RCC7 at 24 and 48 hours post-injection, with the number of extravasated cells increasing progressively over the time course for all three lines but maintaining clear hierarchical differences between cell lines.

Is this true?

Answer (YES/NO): NO